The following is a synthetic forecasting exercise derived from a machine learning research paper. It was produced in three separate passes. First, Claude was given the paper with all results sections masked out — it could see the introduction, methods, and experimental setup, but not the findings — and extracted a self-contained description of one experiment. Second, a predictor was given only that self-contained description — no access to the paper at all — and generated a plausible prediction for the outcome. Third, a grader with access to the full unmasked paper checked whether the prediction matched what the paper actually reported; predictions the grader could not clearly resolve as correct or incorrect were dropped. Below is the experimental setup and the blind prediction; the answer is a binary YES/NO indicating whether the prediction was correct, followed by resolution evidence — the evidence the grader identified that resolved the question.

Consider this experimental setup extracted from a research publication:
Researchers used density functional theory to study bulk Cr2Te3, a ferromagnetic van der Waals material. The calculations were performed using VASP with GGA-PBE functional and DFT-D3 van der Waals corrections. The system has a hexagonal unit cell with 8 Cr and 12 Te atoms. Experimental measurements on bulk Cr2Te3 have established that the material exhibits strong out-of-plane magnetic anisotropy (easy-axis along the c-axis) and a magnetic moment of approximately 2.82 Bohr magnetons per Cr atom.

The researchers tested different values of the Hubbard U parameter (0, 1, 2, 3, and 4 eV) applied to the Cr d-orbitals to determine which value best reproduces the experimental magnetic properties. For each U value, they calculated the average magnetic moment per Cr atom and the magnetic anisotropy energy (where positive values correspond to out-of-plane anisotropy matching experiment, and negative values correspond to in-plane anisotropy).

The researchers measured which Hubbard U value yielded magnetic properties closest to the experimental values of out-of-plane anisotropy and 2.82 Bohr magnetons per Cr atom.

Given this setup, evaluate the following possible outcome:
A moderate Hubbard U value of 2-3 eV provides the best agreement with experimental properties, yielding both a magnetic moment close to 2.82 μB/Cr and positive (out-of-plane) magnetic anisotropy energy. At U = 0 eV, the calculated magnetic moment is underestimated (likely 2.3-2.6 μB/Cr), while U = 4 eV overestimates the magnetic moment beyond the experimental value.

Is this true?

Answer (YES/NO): NO